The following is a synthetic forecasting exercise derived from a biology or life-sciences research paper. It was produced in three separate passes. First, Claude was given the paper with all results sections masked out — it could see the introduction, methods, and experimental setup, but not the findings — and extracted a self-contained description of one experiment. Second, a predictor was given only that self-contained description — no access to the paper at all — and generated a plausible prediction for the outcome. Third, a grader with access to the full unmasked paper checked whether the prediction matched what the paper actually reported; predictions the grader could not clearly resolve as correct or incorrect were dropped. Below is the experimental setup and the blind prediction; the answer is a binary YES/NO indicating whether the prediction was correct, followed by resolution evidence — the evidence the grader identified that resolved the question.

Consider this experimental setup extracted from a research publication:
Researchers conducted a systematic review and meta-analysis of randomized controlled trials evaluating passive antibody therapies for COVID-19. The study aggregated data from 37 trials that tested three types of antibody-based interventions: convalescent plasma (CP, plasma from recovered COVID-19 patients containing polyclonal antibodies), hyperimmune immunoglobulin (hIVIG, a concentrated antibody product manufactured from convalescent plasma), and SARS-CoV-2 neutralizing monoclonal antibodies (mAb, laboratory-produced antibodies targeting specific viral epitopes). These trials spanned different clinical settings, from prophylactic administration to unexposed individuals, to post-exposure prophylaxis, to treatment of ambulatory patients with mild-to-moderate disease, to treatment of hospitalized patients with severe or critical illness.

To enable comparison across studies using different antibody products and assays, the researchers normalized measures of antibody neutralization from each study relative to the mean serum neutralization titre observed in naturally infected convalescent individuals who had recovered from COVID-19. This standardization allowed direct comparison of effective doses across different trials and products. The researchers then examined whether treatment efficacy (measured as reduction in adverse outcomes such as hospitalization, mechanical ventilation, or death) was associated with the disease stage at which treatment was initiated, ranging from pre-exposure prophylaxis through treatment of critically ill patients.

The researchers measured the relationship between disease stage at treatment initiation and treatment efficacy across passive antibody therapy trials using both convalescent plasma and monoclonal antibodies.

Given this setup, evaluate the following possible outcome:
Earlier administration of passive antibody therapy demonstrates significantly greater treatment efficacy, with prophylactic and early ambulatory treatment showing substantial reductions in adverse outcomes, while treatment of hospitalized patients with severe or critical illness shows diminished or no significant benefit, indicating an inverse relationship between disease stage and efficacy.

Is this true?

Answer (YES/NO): YES